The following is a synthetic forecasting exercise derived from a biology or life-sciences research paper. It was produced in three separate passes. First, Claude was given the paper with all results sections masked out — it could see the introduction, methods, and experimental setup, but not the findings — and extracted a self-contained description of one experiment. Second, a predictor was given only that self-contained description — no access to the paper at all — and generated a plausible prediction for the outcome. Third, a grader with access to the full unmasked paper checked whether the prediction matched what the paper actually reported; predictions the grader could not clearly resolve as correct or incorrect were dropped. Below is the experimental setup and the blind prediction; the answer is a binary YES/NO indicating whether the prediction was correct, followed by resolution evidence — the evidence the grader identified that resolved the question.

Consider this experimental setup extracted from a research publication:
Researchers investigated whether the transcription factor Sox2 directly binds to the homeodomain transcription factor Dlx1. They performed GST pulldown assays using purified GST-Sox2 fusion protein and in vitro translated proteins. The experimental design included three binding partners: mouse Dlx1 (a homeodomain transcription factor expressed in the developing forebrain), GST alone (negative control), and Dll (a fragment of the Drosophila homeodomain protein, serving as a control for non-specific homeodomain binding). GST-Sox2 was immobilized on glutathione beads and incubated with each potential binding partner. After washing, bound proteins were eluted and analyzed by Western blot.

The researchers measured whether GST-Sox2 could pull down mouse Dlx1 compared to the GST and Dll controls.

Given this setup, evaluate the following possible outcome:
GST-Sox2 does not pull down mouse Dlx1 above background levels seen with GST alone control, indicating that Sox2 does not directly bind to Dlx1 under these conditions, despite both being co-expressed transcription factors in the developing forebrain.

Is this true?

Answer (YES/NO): NO